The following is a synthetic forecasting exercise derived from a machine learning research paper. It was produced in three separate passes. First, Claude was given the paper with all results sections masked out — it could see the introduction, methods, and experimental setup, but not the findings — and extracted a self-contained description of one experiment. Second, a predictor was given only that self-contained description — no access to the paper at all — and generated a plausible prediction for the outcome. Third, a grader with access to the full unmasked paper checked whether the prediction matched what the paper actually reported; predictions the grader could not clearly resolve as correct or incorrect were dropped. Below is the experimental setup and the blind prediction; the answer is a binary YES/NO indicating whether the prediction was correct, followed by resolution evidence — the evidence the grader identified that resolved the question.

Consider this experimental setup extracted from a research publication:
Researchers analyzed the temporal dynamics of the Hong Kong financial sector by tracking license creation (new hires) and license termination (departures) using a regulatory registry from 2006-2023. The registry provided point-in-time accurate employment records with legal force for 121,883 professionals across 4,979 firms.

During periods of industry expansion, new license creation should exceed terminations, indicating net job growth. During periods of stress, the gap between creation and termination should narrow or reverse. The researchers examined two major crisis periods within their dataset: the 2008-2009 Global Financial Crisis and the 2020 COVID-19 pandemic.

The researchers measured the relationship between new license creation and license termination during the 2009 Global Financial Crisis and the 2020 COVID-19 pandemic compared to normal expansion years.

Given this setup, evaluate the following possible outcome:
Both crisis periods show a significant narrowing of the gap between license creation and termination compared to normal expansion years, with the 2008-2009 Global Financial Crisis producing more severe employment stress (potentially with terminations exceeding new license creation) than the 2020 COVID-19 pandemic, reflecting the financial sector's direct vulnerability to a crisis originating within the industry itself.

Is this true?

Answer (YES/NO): NO